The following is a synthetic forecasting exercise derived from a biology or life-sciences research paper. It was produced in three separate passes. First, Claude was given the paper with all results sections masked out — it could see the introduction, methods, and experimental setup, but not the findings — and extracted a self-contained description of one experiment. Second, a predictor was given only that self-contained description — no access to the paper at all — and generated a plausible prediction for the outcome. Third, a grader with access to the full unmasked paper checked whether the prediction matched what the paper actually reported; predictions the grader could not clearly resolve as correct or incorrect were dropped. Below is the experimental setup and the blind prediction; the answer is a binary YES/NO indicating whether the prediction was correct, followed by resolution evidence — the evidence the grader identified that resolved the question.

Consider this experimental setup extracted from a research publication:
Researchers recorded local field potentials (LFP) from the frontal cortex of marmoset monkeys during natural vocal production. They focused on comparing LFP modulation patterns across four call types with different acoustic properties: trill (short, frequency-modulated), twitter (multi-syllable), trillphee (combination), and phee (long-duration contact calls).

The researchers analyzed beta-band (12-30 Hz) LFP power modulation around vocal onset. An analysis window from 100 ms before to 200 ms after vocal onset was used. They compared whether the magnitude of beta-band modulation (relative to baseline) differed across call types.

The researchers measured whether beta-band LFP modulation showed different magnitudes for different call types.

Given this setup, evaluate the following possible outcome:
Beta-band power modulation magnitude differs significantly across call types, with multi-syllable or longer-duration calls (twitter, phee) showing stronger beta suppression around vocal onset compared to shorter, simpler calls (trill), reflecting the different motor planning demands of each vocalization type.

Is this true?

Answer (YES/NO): YES